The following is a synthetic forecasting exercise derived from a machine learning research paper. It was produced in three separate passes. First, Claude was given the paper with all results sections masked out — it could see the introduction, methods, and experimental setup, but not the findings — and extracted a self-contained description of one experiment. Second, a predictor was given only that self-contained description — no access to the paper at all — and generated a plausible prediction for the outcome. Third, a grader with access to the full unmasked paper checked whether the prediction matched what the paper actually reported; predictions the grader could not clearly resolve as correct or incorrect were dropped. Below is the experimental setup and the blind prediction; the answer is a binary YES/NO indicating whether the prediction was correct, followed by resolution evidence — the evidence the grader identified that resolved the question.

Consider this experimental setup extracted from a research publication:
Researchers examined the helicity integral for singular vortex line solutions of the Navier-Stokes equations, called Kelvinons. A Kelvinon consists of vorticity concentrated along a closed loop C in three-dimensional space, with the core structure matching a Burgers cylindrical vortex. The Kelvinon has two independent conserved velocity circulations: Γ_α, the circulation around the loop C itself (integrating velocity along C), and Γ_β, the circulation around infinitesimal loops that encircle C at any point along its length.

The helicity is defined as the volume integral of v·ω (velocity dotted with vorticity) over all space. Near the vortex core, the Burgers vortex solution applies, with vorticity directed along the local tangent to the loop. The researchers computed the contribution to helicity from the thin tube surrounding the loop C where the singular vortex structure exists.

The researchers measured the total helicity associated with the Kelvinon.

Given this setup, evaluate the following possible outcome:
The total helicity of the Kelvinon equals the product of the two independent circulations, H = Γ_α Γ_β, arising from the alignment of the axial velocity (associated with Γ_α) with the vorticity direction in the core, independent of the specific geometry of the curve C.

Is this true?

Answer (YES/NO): YES